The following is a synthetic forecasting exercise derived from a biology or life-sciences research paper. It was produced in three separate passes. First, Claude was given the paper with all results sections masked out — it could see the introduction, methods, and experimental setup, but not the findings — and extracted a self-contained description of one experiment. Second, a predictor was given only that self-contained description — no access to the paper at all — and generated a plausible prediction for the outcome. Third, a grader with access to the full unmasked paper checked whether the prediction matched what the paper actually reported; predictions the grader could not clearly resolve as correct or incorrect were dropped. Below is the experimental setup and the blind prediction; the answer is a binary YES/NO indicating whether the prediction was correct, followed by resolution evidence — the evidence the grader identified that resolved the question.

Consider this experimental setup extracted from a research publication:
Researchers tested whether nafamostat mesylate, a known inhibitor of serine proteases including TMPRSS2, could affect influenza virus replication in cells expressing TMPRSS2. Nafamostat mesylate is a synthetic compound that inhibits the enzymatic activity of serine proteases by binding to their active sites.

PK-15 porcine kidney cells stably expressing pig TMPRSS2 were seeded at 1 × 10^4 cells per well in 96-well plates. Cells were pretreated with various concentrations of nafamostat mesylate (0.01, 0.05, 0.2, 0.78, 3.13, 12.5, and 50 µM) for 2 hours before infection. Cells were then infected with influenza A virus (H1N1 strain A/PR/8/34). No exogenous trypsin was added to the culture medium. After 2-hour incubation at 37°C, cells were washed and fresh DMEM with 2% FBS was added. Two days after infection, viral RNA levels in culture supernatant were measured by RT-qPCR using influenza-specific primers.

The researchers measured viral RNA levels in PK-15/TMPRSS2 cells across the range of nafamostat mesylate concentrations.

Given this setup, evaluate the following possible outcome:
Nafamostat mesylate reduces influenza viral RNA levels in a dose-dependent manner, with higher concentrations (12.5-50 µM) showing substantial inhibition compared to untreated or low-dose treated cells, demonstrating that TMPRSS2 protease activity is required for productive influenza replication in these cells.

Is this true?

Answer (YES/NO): YES